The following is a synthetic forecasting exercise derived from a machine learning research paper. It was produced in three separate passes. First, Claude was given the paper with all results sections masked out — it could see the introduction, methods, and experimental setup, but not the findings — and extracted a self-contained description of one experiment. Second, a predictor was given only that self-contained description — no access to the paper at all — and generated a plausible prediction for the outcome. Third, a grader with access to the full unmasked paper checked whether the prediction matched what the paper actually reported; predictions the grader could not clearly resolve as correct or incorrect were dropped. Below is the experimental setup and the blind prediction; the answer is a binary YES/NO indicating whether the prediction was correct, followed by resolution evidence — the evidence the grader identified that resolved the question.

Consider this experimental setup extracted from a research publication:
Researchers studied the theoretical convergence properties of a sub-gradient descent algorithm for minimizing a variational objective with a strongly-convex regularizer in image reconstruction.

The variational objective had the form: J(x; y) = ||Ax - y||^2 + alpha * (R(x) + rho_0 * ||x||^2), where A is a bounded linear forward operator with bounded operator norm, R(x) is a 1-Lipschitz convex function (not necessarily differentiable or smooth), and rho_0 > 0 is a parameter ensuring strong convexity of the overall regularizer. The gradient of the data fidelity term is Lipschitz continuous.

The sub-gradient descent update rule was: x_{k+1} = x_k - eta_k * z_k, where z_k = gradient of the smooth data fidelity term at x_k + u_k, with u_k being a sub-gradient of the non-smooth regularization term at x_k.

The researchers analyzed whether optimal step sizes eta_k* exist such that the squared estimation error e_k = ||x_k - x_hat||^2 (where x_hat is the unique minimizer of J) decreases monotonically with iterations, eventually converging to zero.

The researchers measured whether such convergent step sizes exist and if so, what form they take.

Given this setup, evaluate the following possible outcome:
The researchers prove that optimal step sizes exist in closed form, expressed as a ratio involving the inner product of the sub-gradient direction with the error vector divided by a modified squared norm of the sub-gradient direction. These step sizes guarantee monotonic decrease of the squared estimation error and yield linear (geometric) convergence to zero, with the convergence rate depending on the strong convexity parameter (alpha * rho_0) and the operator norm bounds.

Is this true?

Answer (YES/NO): NO